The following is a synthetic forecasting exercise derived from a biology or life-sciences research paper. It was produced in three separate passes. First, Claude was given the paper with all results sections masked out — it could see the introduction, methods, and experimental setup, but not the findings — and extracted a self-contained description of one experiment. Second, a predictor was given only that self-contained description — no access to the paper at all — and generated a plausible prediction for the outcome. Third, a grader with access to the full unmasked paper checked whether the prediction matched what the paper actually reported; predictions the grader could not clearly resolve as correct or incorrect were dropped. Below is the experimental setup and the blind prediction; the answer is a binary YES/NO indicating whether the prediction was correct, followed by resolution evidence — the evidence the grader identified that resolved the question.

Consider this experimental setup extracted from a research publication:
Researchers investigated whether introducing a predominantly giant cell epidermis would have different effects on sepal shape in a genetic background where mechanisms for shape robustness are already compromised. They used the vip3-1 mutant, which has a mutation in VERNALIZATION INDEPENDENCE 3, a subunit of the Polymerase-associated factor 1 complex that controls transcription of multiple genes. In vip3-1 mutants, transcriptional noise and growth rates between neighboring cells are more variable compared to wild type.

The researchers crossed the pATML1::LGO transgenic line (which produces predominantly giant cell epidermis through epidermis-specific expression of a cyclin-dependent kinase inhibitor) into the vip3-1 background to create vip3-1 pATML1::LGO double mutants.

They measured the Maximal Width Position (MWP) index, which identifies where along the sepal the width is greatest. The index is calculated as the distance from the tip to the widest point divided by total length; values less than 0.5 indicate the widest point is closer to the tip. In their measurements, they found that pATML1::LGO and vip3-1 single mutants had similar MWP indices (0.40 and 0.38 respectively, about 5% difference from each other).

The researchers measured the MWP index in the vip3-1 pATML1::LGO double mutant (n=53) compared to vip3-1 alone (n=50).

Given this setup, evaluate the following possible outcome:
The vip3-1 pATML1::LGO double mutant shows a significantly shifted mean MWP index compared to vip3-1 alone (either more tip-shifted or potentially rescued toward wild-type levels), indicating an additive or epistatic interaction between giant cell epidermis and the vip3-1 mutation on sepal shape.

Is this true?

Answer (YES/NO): YES